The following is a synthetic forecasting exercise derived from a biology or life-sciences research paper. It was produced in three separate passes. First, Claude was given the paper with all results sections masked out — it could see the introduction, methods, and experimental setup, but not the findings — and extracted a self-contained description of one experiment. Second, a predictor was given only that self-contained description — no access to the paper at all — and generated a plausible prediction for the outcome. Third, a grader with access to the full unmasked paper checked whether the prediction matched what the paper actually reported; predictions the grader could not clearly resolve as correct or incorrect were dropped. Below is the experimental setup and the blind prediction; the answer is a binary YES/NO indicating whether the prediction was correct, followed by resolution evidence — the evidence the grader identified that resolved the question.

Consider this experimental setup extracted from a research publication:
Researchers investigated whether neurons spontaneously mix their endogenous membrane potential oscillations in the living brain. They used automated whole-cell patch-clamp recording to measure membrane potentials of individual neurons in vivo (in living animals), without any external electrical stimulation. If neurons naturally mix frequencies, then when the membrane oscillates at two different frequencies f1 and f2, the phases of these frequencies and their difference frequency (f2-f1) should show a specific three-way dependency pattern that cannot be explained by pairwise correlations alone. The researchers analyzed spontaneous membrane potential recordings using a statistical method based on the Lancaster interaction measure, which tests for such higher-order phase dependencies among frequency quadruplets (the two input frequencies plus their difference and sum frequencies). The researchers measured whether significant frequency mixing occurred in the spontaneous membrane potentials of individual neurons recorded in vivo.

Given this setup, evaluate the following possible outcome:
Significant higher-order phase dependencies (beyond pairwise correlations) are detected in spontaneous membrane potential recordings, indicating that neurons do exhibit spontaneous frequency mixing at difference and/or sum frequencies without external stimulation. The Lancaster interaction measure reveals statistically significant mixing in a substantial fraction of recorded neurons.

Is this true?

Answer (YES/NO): YES